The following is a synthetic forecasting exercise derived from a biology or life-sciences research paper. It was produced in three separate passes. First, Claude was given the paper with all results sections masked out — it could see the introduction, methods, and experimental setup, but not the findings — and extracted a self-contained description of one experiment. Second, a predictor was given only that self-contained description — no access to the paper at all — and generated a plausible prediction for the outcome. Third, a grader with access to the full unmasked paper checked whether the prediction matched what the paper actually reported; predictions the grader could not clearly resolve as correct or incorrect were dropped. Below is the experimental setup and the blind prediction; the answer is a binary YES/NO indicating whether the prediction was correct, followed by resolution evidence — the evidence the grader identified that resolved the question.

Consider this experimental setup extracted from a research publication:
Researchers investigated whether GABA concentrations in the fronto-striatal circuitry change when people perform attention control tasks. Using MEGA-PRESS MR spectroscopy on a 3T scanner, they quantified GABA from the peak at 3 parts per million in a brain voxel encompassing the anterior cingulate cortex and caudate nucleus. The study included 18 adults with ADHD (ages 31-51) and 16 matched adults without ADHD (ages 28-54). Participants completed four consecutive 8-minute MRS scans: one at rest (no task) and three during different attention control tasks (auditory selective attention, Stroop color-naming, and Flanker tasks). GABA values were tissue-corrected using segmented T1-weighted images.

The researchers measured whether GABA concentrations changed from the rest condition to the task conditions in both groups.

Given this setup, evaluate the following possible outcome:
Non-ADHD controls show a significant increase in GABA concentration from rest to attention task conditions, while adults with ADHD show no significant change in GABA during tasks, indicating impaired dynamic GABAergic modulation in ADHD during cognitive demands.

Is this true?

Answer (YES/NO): NO